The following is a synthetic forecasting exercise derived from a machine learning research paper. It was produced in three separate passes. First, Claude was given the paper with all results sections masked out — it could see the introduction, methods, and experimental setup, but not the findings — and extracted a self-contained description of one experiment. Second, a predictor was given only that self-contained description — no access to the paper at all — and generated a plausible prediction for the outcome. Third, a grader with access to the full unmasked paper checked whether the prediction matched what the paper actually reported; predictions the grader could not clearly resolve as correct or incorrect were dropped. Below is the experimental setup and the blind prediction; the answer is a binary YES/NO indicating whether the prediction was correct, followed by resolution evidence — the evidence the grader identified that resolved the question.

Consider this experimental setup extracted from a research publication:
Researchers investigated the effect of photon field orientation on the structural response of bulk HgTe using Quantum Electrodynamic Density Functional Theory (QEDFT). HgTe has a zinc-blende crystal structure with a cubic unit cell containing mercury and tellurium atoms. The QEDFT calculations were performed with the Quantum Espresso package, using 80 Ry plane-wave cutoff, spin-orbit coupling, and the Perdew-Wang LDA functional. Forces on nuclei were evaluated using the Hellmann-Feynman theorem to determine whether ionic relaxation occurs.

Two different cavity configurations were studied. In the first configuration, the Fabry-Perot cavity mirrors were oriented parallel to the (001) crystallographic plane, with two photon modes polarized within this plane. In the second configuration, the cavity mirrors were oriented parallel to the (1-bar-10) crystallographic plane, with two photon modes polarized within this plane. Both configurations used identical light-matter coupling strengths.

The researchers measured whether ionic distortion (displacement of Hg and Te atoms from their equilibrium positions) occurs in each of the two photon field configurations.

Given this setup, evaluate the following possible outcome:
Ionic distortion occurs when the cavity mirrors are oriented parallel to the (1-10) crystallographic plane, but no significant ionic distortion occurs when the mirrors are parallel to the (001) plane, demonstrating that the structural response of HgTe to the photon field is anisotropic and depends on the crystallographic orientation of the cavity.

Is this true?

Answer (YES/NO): YES